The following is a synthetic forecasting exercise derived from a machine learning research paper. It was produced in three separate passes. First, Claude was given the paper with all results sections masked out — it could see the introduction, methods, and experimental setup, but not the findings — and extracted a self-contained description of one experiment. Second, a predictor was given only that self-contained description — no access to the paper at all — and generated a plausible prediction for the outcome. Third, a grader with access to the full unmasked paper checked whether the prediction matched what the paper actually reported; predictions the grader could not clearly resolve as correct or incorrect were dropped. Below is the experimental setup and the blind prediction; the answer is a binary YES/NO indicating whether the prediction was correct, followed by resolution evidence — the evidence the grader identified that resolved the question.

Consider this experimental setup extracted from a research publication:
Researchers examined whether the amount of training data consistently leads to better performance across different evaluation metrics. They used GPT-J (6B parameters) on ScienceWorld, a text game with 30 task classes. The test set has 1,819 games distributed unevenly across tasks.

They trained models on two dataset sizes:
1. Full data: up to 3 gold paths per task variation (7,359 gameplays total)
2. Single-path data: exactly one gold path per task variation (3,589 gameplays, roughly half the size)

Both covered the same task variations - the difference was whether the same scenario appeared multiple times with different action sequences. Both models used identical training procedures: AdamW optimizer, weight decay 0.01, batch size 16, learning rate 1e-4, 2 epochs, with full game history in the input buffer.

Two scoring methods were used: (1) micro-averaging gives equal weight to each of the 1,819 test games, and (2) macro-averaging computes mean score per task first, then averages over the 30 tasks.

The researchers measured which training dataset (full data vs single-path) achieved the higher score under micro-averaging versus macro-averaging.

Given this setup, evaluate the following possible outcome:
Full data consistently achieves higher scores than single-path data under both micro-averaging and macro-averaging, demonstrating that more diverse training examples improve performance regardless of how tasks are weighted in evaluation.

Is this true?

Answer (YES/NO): NO